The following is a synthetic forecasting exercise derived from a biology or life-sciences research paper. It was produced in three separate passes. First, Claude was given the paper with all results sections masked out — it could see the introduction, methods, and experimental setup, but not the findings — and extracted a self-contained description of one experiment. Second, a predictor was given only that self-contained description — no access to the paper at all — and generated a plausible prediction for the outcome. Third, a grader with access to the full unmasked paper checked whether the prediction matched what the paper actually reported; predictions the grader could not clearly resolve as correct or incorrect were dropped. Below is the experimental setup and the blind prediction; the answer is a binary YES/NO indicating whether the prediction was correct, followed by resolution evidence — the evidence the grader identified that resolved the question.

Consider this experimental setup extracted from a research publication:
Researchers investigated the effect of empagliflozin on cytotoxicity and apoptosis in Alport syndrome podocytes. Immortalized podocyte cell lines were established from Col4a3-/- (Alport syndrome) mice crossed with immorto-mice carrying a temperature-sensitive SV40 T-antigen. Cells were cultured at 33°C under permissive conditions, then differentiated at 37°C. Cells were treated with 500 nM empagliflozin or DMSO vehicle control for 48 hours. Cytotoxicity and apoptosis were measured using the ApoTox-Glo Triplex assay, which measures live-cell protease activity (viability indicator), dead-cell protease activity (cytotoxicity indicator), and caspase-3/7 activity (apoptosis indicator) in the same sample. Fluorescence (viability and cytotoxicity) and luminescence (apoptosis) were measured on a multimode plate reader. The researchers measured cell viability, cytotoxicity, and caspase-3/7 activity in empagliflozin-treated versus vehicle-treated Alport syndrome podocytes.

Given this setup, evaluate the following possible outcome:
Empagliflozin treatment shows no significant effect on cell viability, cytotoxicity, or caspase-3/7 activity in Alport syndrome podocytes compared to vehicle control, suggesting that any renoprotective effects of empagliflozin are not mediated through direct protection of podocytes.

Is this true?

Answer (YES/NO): NO